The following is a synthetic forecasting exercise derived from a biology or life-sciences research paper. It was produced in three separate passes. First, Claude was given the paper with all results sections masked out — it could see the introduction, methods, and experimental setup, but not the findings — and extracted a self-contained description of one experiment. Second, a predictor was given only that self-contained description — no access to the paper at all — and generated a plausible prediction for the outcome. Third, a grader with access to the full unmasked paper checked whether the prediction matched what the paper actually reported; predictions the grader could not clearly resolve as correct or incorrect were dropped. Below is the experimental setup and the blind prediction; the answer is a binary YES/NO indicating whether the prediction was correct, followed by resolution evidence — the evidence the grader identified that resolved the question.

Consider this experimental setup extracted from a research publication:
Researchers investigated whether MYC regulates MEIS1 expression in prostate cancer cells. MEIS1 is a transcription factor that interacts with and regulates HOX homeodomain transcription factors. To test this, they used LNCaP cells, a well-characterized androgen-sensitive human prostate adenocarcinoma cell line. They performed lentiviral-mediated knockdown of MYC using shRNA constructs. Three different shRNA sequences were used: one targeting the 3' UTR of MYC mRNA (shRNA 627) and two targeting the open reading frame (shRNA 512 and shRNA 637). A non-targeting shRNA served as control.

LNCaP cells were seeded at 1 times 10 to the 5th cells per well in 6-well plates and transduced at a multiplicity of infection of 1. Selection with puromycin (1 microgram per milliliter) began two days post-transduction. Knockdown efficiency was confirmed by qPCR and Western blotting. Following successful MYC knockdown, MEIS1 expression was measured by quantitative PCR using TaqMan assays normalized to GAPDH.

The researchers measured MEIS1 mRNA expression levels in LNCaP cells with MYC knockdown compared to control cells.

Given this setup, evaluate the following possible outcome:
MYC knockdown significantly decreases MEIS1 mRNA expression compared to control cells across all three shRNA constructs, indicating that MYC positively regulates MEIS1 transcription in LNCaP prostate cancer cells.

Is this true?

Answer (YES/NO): NO